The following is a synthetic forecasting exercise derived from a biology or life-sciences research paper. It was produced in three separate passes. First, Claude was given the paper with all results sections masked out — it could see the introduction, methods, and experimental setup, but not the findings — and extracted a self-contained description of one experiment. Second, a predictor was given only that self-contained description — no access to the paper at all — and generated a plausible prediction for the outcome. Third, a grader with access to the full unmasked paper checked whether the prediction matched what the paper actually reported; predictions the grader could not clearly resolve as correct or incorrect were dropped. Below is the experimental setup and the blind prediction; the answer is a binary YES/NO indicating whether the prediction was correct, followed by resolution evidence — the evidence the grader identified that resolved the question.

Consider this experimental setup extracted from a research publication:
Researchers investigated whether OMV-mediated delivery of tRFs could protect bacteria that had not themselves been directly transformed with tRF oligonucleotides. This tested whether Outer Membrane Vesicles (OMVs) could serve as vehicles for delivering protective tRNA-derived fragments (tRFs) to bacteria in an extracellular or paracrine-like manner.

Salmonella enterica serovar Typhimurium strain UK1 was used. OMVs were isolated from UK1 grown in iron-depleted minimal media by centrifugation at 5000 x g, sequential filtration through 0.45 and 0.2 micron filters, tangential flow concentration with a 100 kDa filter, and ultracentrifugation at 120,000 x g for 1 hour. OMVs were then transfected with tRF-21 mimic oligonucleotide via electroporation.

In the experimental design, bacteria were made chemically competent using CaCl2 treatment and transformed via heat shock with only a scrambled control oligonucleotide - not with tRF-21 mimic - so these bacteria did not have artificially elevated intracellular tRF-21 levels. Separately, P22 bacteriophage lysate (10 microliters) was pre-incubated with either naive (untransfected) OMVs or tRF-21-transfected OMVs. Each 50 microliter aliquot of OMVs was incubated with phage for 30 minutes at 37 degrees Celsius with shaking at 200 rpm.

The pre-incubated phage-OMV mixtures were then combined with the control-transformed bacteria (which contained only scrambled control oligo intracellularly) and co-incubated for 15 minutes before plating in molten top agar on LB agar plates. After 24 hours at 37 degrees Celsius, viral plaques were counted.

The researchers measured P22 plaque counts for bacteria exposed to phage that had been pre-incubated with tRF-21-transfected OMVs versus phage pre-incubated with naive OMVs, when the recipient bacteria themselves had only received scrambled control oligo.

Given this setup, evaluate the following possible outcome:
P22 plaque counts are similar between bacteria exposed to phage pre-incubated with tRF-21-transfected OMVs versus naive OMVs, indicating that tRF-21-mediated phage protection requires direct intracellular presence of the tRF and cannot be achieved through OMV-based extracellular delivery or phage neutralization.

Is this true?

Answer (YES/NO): NO